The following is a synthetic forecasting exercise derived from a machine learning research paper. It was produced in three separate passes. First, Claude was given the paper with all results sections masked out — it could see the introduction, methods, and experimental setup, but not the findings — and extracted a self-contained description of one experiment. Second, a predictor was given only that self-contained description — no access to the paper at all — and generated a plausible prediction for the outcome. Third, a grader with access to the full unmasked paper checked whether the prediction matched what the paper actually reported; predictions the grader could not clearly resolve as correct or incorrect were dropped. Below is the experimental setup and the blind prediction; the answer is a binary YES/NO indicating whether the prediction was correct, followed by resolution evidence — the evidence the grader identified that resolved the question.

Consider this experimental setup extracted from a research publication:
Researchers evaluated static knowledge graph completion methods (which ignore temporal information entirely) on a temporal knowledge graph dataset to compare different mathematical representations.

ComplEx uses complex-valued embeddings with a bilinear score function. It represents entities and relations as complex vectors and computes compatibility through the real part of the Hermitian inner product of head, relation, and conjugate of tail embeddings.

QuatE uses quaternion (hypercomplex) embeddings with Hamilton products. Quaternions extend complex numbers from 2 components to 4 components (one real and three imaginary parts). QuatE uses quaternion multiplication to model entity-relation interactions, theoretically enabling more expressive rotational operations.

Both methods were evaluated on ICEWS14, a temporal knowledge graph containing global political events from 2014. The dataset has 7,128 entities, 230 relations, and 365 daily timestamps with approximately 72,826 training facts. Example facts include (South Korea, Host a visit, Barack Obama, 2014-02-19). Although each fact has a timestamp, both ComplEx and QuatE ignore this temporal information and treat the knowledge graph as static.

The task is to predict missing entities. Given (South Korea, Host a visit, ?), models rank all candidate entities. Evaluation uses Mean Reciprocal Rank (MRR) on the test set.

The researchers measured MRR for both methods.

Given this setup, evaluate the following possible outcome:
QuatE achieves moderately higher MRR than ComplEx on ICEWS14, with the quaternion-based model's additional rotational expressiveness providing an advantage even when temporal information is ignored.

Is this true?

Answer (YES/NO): NO